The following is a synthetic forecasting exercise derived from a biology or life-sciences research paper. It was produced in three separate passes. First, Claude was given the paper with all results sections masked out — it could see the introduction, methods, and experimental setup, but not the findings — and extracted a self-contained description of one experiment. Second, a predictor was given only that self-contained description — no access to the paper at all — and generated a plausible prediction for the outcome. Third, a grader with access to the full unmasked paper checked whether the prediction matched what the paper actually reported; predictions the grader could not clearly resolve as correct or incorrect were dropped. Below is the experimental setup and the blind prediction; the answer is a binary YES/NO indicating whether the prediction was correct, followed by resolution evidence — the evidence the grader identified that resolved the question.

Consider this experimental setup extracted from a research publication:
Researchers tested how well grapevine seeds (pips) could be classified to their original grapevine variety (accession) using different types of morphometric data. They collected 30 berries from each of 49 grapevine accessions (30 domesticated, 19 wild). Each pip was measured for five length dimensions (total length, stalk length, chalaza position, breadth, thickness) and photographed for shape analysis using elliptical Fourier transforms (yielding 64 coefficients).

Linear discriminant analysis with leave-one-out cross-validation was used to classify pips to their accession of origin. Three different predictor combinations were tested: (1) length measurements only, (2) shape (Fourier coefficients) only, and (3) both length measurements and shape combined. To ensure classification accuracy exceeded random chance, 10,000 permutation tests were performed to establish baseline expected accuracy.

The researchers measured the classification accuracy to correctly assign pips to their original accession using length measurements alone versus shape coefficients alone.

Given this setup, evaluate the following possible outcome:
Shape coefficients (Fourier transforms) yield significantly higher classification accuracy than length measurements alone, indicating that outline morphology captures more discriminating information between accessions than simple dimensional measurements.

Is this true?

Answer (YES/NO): YES